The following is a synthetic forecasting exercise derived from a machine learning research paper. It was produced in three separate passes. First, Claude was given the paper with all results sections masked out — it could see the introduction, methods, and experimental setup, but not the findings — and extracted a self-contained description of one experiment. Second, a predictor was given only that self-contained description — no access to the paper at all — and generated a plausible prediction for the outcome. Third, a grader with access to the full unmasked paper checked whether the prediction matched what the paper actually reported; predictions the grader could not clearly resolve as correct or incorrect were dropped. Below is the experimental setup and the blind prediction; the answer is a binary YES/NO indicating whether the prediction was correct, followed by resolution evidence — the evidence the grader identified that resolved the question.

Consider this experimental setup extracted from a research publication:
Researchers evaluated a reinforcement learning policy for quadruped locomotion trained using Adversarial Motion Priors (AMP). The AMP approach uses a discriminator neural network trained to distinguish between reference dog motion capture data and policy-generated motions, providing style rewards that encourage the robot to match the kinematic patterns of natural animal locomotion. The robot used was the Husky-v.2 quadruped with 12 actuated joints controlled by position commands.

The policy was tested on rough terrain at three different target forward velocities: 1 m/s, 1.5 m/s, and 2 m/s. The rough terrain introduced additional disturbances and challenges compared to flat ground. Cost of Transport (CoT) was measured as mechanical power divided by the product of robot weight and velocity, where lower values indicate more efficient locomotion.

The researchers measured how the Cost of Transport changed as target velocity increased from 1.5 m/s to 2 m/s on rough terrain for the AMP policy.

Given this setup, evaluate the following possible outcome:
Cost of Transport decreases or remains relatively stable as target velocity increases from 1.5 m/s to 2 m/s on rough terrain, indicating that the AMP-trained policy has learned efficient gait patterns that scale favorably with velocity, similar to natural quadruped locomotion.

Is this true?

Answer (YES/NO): NO